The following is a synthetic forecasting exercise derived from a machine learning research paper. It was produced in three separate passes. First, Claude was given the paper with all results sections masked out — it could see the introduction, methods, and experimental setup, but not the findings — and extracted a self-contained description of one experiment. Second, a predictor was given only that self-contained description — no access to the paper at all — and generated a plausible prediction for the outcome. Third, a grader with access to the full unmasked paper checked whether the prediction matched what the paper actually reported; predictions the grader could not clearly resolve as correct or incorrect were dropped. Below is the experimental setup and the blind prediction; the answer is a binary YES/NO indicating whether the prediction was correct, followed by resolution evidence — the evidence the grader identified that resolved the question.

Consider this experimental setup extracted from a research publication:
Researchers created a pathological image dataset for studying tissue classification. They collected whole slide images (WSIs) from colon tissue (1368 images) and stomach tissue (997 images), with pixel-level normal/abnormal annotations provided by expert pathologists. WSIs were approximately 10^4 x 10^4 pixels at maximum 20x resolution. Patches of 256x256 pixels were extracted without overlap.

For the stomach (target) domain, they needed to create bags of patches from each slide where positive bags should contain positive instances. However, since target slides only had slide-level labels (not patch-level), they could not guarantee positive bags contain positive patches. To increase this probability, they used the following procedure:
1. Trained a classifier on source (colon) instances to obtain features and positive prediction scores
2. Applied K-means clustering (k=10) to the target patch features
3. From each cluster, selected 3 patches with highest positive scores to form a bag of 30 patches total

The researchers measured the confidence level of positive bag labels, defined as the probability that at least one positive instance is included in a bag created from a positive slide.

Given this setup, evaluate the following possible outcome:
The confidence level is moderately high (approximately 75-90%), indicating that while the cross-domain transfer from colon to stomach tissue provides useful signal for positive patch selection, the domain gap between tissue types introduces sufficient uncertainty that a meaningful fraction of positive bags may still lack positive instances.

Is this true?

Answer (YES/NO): NO